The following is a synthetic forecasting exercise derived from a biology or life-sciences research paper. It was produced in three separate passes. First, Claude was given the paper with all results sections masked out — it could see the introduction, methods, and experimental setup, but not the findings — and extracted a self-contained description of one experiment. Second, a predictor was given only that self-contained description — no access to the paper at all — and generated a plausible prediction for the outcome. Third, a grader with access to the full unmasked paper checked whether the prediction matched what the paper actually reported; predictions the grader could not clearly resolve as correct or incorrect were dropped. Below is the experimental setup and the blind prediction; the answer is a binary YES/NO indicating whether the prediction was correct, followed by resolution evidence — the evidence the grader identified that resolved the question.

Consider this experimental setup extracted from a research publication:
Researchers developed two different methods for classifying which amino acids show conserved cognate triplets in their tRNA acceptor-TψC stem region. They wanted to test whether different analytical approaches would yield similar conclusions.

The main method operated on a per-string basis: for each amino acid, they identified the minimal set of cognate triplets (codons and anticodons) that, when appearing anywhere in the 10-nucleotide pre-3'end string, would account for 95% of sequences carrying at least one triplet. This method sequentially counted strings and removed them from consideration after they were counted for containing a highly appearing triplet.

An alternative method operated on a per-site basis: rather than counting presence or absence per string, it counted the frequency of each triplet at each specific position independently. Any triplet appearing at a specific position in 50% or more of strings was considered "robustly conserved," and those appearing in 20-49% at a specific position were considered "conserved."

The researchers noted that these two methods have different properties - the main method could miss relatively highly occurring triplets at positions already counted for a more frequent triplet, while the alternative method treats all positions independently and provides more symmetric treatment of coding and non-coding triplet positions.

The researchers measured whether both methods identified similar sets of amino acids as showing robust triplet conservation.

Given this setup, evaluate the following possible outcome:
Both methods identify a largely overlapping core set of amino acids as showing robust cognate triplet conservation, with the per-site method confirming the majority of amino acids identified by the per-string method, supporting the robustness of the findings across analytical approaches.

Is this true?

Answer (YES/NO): YES